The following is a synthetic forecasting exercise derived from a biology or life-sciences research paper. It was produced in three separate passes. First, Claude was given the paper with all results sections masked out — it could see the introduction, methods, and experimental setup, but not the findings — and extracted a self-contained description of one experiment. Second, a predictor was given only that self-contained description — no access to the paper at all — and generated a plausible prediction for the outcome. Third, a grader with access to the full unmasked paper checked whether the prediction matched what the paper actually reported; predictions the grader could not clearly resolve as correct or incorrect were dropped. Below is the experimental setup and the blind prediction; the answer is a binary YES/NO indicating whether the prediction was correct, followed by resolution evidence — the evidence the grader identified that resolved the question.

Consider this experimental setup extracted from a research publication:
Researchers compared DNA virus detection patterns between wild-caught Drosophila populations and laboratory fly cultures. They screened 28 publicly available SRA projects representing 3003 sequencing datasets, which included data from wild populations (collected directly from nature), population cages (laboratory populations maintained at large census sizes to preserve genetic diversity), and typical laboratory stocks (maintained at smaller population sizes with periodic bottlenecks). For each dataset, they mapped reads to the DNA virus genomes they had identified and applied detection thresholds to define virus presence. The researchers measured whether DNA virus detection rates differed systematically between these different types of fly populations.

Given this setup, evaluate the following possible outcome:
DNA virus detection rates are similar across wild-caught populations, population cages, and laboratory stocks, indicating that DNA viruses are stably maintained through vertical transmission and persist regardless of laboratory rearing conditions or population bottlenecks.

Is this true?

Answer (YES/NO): NO